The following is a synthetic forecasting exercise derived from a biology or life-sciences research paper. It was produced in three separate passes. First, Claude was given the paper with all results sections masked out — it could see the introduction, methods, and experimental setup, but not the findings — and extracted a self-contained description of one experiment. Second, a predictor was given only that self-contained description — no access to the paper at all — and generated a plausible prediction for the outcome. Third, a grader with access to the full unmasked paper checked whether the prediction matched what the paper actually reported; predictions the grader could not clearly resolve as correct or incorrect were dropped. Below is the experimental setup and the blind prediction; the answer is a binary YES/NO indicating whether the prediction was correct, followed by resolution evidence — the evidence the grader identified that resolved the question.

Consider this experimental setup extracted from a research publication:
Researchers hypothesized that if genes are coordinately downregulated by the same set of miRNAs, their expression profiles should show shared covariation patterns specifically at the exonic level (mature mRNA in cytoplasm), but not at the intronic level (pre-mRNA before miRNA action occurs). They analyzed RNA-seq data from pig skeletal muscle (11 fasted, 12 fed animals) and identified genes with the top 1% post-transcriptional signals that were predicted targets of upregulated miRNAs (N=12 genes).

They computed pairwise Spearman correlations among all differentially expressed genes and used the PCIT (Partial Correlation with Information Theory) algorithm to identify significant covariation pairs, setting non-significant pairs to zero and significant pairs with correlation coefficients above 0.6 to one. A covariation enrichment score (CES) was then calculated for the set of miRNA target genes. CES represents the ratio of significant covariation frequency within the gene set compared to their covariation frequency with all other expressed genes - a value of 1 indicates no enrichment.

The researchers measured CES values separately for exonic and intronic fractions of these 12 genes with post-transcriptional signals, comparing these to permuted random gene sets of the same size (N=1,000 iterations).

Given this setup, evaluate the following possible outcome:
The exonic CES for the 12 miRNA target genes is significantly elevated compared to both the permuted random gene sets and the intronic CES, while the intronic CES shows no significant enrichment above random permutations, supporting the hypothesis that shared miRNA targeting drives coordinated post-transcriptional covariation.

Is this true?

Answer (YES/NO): YES